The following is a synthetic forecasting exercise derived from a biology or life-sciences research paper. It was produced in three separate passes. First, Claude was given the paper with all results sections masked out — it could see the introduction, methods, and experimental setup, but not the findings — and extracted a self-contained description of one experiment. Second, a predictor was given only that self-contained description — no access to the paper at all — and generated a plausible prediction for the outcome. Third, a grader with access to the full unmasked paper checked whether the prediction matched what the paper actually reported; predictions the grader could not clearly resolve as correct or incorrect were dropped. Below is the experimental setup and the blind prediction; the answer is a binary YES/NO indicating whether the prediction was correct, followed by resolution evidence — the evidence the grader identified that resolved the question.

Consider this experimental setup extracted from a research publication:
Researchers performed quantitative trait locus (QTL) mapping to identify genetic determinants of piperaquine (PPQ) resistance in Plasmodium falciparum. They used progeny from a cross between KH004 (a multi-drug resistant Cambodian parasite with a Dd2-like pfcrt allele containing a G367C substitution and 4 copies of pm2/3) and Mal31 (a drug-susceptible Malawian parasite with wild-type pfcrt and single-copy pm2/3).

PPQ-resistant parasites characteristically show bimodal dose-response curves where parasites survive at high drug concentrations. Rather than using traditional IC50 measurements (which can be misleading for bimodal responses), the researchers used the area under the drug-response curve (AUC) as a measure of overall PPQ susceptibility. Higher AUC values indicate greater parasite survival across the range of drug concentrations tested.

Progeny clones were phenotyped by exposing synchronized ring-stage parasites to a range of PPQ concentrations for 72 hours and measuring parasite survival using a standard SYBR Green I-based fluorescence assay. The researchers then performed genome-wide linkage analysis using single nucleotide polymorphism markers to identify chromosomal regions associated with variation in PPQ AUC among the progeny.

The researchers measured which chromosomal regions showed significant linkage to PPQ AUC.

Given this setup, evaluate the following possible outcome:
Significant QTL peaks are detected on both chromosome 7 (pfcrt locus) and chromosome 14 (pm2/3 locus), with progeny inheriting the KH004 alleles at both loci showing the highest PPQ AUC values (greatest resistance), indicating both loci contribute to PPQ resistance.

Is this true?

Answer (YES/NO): NO